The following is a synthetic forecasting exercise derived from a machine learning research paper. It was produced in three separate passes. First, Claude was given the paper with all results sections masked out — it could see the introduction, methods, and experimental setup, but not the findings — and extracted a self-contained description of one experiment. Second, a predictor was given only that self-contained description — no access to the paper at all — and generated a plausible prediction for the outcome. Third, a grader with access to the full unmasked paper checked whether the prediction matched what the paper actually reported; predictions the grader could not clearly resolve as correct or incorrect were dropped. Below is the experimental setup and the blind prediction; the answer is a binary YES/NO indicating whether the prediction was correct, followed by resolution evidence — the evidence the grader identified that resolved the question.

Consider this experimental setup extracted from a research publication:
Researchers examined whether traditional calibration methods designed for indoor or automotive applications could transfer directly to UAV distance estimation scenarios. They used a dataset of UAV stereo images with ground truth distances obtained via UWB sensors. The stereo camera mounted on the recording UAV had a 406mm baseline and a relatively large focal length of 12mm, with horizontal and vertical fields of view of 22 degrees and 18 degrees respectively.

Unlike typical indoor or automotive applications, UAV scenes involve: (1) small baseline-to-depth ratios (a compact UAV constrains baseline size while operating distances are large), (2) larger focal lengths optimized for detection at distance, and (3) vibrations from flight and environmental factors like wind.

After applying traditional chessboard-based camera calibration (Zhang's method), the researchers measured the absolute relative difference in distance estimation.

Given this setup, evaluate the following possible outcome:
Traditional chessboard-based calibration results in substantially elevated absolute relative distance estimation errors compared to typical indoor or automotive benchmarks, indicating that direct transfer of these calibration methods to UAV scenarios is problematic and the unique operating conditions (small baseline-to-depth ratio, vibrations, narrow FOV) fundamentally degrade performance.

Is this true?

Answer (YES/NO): YES